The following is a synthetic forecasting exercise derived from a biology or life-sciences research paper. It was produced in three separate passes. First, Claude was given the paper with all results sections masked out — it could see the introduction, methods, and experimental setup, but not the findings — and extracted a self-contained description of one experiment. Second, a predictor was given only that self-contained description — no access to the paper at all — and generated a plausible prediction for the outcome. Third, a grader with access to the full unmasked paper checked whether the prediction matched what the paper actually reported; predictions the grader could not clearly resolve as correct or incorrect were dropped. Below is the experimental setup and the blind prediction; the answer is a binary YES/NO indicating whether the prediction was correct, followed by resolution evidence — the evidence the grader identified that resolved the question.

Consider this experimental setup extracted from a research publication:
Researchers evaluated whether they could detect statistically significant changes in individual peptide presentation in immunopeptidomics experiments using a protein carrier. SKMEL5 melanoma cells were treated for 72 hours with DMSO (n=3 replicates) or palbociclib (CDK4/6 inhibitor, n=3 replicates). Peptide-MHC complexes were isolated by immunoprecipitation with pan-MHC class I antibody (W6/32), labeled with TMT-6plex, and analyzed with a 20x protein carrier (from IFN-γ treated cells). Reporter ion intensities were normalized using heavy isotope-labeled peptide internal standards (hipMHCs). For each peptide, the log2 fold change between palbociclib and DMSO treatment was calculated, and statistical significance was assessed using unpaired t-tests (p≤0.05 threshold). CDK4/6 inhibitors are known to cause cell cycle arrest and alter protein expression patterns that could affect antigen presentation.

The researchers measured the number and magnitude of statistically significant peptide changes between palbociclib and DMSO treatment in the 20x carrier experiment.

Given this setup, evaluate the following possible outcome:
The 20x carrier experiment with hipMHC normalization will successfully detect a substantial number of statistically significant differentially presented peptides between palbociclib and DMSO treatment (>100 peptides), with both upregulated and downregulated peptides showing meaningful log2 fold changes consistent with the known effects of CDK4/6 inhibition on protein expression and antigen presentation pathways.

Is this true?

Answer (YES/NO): NO